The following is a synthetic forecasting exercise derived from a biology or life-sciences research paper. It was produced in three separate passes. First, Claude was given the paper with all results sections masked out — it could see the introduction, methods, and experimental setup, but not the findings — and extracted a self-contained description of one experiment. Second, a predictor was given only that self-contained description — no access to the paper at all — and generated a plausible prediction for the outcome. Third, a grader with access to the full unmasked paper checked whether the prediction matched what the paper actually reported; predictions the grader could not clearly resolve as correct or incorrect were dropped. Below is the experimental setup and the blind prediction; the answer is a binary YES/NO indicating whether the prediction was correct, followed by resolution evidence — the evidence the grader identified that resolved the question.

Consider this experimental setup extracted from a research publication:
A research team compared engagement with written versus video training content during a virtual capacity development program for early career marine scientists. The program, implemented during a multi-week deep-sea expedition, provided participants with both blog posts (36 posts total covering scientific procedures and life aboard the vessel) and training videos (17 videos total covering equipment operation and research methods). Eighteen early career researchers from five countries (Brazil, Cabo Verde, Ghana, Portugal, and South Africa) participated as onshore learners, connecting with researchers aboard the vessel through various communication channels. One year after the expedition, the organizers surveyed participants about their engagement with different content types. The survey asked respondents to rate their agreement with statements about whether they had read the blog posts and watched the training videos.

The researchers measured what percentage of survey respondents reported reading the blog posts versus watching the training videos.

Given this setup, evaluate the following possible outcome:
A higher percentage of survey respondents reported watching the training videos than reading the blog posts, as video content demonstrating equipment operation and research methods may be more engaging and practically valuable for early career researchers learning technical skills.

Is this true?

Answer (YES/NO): NO